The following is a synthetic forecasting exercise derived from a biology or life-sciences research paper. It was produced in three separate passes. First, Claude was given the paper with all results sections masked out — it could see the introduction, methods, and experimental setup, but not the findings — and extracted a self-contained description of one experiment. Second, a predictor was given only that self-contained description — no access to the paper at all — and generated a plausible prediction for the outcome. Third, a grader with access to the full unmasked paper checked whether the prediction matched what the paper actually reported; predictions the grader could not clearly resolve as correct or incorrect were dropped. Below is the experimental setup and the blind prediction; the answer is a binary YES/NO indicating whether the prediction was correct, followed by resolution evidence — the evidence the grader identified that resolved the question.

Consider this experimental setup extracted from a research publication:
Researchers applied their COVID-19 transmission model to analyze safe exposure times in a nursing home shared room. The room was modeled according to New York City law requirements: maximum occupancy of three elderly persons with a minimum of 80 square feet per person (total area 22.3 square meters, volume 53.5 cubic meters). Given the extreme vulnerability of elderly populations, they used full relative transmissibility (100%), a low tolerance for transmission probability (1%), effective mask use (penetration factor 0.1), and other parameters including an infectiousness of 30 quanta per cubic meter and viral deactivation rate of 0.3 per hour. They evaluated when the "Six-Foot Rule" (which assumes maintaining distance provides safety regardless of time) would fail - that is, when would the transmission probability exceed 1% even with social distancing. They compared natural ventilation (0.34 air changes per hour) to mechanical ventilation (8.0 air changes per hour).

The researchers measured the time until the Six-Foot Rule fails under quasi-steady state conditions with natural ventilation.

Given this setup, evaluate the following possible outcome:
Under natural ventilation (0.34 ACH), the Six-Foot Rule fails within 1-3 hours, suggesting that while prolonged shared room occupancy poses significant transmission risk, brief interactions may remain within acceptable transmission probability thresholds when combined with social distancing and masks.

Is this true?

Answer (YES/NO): NO